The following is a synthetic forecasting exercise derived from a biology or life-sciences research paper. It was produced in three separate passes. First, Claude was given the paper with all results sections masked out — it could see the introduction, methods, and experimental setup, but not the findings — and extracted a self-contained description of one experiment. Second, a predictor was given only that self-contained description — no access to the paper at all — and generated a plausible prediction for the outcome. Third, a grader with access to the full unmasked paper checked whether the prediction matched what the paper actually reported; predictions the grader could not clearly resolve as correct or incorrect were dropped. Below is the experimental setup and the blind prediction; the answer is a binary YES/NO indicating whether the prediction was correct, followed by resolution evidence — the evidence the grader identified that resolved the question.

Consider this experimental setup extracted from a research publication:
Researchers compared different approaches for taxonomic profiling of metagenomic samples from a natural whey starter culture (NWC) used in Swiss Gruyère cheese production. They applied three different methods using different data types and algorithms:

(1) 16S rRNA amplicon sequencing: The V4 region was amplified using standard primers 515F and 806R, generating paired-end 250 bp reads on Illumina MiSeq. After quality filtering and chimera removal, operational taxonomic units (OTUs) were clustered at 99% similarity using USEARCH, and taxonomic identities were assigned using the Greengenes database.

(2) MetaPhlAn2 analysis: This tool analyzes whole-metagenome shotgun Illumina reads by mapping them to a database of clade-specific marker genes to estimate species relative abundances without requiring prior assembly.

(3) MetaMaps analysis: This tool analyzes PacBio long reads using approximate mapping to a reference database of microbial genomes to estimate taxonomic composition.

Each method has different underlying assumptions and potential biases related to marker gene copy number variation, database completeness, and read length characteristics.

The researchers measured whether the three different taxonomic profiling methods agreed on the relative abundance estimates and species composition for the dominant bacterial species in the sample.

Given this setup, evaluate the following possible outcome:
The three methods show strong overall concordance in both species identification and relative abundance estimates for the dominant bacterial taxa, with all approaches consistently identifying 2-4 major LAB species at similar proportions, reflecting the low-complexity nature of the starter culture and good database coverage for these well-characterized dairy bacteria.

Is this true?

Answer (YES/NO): YES